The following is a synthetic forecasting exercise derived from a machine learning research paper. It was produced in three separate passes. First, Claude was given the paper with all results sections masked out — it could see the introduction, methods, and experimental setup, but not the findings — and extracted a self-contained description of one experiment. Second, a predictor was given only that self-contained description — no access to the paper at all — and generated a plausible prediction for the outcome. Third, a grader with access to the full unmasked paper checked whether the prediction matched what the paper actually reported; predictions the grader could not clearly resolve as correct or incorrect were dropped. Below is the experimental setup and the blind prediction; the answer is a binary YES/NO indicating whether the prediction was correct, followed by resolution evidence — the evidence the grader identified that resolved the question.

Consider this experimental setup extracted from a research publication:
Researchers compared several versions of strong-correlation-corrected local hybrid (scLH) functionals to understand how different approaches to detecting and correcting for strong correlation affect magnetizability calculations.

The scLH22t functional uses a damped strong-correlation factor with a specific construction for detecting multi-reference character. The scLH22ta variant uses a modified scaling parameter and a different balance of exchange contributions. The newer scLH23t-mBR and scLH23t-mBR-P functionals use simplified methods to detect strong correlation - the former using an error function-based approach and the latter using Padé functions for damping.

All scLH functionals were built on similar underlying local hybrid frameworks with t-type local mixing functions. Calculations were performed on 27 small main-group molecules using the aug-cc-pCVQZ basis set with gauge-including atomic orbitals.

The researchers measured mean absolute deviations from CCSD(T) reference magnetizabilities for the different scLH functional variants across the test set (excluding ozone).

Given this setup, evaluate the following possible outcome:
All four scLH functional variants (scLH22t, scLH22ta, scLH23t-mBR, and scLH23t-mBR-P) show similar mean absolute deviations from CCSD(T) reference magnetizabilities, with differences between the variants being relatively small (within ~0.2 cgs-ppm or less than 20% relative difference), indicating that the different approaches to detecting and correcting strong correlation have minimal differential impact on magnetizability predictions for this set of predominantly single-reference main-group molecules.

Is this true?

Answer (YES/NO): NO